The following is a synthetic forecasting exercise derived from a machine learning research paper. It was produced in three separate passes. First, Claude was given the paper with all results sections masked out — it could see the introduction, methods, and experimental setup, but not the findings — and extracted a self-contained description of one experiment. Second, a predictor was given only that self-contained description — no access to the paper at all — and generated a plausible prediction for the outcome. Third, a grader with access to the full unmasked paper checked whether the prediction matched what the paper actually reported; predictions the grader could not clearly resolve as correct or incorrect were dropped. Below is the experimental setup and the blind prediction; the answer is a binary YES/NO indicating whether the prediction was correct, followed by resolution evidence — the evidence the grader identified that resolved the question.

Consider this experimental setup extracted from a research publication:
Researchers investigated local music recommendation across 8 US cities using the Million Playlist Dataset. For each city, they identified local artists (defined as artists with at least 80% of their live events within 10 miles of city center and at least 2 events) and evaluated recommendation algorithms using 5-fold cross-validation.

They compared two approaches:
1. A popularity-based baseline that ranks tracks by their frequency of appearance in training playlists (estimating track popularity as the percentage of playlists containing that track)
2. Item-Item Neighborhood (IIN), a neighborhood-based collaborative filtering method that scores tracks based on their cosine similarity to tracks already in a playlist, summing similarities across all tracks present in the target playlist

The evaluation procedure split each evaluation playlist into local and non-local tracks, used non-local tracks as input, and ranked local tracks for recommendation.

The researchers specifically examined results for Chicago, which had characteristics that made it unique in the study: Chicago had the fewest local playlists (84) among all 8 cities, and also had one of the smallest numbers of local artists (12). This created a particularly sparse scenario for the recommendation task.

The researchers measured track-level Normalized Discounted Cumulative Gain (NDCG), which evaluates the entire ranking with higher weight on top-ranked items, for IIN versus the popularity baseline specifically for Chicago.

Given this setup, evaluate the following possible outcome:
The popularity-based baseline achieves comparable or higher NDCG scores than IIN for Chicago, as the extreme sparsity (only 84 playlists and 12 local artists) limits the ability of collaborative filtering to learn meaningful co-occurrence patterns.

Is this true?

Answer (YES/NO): YES